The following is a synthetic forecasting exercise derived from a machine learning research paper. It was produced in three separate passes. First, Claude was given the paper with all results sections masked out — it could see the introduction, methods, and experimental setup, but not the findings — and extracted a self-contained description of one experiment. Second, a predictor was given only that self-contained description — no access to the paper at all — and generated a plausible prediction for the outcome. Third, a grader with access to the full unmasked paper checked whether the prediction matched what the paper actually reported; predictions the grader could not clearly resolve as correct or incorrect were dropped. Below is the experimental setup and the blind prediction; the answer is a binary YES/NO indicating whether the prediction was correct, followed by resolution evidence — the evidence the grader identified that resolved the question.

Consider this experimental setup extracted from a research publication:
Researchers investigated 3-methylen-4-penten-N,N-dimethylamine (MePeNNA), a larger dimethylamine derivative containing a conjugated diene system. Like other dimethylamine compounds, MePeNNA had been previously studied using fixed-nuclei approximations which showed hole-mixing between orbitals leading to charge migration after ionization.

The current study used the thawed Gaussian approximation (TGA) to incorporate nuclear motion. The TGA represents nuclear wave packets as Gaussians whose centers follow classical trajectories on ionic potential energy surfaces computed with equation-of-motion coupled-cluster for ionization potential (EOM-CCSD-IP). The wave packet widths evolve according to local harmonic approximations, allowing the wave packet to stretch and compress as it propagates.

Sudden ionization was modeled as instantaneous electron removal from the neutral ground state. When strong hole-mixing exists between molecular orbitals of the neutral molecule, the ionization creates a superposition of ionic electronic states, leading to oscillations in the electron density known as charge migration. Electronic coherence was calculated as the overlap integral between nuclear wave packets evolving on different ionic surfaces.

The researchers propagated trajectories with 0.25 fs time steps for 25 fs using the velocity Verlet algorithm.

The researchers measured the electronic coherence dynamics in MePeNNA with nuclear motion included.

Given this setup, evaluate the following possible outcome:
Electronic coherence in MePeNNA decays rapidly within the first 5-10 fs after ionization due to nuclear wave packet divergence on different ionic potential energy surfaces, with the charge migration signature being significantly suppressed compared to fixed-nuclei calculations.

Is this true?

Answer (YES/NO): YES